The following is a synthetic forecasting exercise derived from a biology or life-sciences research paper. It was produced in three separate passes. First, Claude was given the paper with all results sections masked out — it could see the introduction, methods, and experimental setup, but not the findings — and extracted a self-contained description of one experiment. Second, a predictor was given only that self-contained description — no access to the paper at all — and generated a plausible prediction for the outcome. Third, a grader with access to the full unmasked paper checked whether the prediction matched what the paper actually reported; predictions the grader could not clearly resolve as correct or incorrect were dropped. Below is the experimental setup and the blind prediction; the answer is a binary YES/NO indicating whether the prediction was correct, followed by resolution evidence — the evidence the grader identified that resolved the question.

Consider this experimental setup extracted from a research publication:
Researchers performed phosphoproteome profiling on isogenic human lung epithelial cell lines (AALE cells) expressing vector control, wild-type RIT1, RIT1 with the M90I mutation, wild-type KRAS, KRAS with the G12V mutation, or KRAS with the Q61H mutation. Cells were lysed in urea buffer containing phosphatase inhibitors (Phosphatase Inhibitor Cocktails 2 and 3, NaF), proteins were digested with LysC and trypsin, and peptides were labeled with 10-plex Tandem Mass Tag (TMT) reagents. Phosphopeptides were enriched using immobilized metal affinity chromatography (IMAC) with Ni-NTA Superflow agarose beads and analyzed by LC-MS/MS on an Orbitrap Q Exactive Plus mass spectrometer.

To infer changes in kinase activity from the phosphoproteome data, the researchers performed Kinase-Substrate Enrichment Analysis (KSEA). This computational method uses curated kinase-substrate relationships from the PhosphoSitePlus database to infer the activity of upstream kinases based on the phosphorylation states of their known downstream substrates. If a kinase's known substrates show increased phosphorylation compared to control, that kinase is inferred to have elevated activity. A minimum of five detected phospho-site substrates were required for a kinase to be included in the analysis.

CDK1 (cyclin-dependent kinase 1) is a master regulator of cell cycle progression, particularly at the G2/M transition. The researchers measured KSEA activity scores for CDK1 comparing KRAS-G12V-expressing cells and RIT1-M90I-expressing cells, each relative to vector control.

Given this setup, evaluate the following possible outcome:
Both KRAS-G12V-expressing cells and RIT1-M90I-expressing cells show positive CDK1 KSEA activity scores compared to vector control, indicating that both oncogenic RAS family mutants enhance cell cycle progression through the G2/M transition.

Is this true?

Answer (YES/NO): NO